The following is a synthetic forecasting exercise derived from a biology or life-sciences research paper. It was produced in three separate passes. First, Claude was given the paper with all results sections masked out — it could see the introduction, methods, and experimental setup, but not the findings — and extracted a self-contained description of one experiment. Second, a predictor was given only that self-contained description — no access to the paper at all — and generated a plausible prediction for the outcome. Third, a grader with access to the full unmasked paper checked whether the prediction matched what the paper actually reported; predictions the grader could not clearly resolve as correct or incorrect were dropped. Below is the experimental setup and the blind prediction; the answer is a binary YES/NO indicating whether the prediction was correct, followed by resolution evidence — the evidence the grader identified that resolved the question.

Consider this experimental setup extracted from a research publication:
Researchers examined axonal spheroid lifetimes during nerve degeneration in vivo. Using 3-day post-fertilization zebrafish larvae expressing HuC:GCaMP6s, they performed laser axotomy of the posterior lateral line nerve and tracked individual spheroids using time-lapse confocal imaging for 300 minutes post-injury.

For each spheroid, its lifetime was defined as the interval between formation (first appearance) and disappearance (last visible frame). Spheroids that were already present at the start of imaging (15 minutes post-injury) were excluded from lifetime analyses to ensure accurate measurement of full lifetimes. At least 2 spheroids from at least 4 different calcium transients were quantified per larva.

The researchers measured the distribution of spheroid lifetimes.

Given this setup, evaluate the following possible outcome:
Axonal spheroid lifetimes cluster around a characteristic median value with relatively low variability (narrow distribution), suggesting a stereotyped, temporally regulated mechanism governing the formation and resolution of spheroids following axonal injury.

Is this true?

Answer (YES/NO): NO